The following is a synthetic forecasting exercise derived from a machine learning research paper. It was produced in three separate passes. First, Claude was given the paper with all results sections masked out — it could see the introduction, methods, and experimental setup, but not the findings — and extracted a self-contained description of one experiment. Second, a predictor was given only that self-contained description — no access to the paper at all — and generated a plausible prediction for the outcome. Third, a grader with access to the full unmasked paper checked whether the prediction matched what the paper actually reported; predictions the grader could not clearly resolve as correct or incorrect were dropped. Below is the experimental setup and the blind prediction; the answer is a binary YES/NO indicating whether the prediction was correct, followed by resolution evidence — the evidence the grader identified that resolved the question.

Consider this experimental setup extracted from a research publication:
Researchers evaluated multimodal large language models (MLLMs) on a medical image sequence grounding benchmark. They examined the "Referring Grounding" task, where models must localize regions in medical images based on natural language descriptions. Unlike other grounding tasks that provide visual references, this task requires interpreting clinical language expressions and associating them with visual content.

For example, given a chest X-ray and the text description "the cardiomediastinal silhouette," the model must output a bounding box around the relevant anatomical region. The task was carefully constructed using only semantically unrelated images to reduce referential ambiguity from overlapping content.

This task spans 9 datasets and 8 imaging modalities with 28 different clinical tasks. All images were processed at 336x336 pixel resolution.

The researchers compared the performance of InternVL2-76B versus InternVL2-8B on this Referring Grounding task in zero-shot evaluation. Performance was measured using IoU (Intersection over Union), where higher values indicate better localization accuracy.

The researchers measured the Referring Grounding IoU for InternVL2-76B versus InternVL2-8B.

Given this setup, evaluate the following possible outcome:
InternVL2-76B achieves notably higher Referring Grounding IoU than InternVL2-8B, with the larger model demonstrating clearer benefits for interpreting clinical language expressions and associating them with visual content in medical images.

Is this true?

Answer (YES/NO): NO